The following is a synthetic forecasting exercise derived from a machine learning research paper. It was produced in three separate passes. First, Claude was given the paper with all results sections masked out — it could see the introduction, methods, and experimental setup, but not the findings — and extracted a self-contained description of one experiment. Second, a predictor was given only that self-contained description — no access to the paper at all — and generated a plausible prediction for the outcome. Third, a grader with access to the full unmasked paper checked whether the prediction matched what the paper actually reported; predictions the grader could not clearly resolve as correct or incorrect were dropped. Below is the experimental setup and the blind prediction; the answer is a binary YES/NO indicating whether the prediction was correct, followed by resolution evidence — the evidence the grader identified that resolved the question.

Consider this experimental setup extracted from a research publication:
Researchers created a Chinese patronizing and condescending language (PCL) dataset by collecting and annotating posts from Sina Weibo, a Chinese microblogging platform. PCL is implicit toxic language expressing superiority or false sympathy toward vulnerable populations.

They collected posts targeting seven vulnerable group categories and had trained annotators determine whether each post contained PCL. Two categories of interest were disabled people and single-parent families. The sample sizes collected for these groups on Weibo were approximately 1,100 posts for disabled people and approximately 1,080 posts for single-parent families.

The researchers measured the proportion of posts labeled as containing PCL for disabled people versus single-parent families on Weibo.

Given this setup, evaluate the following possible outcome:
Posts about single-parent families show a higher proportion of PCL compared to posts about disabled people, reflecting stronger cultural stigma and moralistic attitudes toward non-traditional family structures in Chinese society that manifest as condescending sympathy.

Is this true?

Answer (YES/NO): YES